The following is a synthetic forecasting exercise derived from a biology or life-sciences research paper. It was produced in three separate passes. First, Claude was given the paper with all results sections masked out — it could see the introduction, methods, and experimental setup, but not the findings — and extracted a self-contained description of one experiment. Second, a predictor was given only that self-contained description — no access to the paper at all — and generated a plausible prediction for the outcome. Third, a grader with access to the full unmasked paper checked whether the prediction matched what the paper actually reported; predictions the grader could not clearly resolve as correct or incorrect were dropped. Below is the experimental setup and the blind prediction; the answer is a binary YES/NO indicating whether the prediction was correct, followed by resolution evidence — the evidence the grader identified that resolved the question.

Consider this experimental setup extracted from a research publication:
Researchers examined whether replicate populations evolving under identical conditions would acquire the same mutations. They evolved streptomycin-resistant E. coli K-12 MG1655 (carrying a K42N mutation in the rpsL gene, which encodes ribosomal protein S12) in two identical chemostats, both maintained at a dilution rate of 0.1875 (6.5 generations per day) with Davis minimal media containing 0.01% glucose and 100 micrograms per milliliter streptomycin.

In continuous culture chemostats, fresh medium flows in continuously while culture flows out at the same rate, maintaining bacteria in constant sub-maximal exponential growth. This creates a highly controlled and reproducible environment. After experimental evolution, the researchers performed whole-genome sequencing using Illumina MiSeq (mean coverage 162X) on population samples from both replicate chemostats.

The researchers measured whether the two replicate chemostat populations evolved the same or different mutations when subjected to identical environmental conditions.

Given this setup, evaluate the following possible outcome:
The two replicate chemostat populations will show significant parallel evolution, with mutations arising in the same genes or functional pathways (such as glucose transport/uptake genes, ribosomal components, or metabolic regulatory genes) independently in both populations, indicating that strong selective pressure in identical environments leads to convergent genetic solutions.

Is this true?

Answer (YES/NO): YES